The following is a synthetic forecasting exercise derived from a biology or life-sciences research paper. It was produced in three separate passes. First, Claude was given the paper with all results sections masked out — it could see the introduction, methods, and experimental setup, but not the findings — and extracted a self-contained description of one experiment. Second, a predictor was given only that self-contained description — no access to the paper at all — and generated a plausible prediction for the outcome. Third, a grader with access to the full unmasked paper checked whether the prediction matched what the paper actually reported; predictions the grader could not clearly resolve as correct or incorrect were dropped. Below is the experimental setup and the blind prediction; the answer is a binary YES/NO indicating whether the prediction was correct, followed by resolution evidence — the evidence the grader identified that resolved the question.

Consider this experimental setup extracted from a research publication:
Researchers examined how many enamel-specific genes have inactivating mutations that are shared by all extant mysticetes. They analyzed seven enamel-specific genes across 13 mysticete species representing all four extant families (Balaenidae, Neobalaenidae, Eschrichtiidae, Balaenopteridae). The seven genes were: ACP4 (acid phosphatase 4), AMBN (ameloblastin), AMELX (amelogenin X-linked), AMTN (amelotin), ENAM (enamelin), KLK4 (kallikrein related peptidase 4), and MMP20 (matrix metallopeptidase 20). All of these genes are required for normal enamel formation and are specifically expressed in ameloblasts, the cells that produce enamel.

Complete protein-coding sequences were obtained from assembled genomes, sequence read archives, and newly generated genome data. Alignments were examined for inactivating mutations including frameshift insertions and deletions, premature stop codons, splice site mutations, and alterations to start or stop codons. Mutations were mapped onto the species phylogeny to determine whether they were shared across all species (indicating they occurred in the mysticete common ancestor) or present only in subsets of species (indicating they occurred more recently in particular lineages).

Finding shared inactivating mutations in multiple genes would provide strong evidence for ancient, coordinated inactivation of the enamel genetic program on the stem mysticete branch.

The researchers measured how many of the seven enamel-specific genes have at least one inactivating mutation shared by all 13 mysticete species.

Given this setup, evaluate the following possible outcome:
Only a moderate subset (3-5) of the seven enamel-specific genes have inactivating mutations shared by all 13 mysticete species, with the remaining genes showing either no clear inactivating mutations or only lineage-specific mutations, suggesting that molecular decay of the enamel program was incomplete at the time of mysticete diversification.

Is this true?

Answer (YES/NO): YES